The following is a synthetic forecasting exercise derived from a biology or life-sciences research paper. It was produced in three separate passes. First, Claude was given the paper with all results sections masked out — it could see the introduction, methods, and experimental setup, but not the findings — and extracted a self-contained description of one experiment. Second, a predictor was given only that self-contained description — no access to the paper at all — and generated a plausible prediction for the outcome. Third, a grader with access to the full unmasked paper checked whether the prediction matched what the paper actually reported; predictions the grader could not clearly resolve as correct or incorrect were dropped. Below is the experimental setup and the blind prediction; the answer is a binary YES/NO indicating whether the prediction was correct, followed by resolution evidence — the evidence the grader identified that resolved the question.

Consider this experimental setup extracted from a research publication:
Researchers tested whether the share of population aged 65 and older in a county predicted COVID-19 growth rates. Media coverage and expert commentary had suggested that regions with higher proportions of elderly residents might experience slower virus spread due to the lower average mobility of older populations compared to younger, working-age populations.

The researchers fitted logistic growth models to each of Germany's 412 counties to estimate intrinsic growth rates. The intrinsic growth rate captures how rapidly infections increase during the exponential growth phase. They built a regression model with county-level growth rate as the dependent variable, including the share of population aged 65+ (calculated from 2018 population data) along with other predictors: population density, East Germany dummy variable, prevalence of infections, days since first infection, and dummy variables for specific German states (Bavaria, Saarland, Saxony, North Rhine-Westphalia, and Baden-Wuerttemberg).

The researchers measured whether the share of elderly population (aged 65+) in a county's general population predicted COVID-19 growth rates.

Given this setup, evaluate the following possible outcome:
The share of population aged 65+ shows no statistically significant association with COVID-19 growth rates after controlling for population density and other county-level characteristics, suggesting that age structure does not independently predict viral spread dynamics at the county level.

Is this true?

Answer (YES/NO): NO